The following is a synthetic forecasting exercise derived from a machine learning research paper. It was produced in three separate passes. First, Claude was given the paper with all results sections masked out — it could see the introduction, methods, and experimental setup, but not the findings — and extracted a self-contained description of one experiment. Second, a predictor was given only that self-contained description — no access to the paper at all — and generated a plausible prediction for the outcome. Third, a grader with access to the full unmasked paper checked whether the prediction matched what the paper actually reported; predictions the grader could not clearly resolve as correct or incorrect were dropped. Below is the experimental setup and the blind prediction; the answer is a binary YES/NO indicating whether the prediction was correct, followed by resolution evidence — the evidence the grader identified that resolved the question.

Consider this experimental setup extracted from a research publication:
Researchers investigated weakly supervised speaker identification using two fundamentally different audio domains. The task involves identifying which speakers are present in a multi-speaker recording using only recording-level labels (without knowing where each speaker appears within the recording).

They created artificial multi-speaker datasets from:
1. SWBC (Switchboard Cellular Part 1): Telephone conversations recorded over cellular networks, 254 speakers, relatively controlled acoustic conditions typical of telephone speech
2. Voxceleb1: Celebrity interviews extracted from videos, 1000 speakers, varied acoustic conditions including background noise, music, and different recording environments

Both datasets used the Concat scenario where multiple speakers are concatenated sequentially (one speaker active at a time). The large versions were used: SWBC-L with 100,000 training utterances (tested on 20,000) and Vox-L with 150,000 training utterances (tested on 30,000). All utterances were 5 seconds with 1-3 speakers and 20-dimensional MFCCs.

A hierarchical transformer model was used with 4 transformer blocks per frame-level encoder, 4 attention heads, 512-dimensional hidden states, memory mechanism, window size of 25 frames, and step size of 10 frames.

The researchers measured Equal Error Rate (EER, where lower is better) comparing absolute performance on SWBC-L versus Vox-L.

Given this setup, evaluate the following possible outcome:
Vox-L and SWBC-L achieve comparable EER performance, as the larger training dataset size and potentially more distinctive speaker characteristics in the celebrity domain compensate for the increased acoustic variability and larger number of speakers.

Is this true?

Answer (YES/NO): NO